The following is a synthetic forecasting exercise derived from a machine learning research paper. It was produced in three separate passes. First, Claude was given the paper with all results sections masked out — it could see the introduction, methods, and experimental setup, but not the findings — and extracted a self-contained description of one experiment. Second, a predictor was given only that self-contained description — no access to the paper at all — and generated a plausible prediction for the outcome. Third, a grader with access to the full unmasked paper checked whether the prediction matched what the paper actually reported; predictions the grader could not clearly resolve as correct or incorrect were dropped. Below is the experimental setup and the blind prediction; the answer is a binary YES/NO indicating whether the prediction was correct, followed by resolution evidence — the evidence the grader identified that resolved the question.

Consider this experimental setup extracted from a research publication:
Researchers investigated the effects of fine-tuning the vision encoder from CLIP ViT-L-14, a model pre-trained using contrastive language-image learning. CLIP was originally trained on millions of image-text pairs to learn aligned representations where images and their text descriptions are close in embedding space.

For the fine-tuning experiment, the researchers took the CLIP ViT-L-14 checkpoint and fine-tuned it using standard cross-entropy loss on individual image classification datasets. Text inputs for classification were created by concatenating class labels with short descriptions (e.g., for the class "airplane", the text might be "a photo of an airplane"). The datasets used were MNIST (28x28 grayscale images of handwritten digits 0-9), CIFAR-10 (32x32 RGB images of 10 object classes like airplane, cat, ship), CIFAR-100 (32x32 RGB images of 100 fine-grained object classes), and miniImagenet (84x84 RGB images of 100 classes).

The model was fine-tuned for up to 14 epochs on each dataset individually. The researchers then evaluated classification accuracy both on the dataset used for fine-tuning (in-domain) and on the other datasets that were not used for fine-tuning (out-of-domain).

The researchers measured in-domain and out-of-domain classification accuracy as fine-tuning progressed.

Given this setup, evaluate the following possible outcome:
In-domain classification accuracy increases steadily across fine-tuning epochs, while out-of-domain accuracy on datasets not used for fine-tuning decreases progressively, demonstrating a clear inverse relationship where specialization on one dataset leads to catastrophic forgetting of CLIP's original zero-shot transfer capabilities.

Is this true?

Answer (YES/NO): YES